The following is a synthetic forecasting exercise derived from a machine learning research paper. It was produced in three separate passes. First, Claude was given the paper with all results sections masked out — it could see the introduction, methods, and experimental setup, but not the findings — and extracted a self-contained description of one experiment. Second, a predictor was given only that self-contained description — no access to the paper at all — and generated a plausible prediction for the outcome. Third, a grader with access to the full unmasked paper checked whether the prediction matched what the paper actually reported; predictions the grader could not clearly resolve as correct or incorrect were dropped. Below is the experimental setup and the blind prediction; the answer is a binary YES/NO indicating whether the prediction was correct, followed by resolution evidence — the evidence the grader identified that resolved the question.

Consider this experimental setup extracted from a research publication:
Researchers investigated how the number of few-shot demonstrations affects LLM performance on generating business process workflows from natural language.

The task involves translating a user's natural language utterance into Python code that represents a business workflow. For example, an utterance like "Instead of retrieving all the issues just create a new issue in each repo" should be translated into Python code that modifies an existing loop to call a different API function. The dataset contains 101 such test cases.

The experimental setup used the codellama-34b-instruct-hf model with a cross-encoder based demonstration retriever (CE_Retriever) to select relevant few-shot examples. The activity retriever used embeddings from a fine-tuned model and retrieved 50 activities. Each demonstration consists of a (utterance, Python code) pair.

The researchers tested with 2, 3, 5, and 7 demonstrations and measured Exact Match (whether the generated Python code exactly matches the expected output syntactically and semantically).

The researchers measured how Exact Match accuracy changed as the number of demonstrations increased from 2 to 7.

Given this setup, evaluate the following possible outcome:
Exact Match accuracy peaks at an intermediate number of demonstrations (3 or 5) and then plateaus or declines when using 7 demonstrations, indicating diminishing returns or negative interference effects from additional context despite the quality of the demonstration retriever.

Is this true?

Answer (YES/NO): YES